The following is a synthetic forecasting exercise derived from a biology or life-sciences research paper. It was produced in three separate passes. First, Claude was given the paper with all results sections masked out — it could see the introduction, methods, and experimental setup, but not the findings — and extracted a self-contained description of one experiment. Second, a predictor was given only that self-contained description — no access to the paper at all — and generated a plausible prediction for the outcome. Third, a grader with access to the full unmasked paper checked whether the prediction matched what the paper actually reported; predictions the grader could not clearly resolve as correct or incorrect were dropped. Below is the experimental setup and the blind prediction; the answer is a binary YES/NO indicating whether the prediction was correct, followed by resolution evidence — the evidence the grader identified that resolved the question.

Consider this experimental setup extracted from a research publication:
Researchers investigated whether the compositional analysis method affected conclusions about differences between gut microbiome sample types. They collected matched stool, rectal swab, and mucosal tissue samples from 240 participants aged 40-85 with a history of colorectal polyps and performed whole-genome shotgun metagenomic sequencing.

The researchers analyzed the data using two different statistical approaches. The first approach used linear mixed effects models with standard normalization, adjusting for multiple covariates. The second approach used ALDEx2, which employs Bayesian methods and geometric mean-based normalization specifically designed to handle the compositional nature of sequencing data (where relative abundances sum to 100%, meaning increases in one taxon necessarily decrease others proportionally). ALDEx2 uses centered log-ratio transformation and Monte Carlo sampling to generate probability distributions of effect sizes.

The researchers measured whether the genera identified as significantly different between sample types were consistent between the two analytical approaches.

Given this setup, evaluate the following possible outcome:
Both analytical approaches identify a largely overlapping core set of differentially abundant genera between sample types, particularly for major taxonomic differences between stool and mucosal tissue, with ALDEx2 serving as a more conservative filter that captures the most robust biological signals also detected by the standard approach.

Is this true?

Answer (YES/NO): YES